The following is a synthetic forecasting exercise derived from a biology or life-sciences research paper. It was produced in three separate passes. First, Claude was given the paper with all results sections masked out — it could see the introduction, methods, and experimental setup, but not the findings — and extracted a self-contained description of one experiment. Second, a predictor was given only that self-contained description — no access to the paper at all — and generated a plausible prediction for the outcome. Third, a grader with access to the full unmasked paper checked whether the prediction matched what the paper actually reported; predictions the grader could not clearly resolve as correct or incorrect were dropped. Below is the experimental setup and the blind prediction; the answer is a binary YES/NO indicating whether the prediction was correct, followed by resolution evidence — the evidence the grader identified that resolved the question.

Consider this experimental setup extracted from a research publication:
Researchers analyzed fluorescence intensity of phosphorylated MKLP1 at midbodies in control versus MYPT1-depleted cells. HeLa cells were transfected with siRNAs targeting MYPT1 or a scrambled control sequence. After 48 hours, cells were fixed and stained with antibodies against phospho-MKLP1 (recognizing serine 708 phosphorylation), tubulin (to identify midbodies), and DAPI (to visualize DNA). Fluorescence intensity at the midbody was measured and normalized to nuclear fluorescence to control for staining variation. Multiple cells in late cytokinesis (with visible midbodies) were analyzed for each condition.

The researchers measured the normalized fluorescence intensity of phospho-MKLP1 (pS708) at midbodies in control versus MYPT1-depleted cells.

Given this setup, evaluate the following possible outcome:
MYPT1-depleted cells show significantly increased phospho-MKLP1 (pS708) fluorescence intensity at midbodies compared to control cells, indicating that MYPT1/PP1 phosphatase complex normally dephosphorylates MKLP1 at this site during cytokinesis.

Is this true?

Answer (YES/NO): YES